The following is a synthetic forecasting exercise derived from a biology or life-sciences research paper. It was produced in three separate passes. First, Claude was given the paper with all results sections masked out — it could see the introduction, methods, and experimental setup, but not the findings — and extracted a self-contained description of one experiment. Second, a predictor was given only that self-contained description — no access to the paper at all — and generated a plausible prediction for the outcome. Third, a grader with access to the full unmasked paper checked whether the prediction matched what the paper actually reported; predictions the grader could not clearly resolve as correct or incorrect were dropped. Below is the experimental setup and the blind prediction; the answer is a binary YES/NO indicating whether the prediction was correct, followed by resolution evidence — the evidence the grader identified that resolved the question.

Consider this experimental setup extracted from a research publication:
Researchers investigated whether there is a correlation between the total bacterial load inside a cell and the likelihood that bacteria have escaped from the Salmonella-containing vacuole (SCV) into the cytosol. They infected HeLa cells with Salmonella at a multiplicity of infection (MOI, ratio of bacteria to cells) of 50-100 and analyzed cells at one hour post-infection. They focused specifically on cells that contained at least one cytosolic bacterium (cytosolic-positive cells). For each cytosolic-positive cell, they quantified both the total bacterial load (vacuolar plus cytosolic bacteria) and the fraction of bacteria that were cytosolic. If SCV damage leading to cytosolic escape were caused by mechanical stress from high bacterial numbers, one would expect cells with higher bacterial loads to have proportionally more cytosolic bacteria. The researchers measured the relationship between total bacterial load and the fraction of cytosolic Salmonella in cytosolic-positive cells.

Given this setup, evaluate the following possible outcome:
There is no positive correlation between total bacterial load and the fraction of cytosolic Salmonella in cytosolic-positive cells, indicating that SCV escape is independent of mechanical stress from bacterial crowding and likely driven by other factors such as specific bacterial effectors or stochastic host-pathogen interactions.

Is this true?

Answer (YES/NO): YES